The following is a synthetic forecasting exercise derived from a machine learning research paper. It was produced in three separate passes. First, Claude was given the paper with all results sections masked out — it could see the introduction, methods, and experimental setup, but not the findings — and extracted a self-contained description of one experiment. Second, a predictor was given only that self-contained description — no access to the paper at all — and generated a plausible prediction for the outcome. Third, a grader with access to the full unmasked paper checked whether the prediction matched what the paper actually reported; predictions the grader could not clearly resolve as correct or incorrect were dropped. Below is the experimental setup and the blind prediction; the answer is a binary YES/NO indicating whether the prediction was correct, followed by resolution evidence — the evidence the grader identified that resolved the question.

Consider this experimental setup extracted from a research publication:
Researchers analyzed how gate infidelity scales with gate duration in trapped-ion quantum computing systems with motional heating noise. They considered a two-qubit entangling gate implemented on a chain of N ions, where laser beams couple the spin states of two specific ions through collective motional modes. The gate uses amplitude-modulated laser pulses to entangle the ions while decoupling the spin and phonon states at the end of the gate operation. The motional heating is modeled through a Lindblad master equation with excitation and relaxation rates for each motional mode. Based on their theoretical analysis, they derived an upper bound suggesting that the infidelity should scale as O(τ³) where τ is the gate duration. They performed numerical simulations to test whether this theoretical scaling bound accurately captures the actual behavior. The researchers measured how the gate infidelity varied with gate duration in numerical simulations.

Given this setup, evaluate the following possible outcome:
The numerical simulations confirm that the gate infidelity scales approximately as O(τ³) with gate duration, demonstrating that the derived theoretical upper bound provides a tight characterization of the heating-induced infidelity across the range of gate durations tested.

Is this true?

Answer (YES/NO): NO